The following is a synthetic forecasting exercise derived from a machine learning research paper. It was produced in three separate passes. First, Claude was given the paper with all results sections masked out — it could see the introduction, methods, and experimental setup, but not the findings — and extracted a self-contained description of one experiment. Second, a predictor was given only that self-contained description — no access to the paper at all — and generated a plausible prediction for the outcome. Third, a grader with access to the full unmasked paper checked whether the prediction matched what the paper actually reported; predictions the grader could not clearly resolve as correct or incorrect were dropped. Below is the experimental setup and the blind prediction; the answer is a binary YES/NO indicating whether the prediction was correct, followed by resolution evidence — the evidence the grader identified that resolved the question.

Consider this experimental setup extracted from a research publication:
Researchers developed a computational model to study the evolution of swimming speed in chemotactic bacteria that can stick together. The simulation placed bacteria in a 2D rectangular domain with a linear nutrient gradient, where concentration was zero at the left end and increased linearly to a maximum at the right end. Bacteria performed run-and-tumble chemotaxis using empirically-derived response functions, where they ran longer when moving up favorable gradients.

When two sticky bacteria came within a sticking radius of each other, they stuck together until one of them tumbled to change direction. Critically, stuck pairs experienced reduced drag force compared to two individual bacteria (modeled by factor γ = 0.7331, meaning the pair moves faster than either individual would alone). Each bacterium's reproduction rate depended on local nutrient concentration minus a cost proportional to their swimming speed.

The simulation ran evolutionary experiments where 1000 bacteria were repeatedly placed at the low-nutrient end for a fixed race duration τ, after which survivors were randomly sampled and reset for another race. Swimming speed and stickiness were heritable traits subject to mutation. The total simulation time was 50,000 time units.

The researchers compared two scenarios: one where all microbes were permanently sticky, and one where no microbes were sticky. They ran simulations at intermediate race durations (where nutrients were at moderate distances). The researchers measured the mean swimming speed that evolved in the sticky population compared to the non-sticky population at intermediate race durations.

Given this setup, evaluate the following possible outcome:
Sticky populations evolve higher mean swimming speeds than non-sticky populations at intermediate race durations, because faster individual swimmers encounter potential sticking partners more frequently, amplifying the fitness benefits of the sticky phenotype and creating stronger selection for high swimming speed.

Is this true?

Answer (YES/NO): NO